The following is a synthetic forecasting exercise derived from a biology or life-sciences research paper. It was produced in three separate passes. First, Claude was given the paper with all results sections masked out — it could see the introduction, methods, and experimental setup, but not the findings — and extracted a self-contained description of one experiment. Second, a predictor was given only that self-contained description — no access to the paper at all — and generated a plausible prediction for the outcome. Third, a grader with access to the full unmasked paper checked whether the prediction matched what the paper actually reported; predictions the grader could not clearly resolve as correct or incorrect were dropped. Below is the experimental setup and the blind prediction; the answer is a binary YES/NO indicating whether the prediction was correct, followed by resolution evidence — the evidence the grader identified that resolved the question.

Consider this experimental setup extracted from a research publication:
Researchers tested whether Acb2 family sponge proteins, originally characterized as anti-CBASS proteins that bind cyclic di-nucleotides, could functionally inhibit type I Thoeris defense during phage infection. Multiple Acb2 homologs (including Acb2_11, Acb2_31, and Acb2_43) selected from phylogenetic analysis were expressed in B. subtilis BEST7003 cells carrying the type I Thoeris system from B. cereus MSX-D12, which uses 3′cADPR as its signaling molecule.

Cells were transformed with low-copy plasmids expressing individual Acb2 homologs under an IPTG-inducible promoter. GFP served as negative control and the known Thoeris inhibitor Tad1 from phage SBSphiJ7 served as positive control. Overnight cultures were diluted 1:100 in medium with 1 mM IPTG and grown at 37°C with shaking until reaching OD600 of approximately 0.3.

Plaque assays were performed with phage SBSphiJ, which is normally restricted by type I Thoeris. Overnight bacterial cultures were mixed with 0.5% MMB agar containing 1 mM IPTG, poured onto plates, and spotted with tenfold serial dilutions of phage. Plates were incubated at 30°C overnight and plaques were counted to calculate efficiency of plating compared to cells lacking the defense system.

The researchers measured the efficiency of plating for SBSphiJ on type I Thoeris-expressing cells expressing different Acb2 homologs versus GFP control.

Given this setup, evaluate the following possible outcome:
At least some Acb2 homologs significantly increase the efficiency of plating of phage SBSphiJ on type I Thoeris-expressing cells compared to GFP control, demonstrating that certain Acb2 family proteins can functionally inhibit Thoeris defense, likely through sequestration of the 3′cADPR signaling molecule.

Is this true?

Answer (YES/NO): YES